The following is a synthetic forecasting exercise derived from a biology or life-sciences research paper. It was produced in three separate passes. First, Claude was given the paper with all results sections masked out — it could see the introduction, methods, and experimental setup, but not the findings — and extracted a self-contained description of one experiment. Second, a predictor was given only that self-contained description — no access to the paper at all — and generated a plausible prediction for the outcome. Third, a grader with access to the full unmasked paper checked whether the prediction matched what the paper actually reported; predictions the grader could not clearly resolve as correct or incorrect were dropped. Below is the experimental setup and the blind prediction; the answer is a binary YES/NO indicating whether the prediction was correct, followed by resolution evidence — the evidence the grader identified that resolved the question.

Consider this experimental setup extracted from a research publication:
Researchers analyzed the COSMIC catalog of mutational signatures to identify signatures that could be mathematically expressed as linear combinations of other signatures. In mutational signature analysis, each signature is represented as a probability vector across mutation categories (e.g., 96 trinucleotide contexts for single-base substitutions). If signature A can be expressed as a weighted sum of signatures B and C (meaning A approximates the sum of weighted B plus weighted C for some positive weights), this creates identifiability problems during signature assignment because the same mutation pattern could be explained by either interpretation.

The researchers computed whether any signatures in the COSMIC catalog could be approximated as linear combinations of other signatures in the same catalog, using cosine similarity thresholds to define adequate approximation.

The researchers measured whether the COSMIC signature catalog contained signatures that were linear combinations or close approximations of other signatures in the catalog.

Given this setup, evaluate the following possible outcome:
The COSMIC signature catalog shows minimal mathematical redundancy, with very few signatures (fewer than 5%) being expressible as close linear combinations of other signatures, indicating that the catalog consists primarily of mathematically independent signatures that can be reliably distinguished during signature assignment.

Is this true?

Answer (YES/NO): NO